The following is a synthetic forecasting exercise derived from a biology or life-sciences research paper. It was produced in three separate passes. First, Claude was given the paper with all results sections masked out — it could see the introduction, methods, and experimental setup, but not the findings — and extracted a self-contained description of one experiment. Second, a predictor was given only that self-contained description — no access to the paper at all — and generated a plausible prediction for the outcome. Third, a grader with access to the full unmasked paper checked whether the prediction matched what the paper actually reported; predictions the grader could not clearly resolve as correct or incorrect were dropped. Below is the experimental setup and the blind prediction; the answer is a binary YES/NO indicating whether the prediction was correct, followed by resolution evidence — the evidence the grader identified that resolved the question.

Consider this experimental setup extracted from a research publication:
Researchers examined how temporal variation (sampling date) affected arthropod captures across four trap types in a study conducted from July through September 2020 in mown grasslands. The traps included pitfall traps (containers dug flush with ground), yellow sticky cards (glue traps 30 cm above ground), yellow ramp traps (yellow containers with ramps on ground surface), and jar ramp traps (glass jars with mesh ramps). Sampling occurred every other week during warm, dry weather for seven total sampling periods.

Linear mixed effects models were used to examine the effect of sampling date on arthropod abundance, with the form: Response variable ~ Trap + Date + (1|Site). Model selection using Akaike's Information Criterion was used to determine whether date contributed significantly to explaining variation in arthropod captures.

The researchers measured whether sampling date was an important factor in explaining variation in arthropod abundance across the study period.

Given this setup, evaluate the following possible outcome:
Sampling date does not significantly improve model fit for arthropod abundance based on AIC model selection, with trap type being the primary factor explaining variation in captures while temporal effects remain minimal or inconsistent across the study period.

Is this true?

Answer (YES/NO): NO